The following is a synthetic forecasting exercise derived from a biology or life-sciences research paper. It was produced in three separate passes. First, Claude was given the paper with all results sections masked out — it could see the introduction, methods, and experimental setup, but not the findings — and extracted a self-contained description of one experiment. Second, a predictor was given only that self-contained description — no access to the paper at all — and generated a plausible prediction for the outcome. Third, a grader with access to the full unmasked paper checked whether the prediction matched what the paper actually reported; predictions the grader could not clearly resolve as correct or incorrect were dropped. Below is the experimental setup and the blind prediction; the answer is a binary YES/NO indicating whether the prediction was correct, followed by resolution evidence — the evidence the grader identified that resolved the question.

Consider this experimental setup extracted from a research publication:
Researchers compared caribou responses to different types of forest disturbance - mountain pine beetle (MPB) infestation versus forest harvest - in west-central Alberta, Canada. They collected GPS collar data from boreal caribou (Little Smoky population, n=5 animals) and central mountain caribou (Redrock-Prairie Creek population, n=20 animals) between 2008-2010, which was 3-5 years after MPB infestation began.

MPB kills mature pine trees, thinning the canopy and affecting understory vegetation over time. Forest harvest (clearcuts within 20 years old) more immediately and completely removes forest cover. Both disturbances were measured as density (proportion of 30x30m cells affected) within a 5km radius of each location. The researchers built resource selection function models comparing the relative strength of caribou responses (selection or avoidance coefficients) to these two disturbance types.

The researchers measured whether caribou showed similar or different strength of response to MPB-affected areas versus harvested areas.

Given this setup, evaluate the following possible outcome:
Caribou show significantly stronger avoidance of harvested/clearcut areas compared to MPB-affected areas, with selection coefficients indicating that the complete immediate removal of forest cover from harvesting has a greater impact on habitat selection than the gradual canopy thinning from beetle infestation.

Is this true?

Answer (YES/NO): NO